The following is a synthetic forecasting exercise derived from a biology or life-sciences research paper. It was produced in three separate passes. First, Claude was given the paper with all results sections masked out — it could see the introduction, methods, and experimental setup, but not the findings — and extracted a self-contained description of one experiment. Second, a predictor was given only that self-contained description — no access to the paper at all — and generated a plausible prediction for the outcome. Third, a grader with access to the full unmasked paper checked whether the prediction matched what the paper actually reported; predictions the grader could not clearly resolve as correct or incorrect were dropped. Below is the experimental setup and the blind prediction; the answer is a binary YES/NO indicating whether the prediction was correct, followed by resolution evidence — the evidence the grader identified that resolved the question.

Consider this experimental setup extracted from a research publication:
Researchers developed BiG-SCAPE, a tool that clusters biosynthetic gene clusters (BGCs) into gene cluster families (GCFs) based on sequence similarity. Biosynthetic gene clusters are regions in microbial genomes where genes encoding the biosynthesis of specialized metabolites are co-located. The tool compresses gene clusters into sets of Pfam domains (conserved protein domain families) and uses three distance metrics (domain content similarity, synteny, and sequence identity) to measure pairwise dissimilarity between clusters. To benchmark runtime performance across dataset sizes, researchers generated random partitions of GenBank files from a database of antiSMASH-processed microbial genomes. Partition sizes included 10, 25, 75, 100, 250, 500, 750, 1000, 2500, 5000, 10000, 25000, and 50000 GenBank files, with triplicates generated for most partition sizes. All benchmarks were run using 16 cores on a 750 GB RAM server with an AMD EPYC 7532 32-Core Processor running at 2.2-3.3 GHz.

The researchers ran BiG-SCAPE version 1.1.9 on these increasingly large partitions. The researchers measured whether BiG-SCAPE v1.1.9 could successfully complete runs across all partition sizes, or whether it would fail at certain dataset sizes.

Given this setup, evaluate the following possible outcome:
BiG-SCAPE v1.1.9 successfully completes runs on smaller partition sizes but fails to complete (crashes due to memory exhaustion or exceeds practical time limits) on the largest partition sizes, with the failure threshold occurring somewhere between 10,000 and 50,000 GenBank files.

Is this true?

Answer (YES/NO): YES